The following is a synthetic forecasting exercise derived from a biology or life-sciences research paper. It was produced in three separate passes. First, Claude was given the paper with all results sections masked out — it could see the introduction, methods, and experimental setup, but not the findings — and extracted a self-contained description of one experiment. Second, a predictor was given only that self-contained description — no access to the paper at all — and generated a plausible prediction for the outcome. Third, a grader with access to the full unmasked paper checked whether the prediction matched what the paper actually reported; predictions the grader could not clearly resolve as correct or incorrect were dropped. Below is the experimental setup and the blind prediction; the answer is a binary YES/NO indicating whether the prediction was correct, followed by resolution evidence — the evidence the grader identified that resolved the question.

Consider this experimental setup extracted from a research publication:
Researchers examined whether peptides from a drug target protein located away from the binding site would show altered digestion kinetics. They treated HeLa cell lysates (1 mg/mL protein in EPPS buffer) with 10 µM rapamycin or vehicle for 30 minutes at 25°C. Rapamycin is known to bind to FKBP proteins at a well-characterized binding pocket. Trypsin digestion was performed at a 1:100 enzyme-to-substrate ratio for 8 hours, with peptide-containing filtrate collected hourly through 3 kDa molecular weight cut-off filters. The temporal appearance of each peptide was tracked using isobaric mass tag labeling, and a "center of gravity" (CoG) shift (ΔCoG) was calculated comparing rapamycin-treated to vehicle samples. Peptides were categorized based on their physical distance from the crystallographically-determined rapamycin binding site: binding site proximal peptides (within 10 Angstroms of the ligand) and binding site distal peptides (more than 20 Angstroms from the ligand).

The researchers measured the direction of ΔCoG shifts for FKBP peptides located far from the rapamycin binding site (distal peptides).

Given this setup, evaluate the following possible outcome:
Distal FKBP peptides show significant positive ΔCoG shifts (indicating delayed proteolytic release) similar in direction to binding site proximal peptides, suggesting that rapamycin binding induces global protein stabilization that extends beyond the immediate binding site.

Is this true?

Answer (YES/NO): NO